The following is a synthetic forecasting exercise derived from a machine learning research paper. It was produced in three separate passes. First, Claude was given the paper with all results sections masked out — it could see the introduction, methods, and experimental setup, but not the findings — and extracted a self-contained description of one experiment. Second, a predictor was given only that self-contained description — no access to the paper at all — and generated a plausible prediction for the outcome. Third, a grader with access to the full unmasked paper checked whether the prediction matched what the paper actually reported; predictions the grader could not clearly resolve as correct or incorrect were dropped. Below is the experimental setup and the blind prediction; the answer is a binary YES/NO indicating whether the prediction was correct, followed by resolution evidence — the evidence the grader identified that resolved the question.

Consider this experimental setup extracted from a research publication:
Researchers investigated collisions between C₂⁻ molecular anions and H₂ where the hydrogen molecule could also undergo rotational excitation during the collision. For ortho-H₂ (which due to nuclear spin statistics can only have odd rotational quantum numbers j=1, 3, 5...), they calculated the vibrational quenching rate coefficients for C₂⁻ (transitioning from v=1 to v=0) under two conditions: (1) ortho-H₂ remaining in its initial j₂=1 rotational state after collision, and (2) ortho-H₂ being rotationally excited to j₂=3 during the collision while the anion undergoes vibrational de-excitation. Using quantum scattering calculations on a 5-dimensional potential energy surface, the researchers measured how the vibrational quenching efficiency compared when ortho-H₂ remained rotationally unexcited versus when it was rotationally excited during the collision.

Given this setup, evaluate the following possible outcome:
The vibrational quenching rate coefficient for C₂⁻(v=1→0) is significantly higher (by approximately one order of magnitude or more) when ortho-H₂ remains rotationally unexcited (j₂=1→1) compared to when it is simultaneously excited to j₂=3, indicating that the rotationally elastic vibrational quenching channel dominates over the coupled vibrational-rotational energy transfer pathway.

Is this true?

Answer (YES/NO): YES